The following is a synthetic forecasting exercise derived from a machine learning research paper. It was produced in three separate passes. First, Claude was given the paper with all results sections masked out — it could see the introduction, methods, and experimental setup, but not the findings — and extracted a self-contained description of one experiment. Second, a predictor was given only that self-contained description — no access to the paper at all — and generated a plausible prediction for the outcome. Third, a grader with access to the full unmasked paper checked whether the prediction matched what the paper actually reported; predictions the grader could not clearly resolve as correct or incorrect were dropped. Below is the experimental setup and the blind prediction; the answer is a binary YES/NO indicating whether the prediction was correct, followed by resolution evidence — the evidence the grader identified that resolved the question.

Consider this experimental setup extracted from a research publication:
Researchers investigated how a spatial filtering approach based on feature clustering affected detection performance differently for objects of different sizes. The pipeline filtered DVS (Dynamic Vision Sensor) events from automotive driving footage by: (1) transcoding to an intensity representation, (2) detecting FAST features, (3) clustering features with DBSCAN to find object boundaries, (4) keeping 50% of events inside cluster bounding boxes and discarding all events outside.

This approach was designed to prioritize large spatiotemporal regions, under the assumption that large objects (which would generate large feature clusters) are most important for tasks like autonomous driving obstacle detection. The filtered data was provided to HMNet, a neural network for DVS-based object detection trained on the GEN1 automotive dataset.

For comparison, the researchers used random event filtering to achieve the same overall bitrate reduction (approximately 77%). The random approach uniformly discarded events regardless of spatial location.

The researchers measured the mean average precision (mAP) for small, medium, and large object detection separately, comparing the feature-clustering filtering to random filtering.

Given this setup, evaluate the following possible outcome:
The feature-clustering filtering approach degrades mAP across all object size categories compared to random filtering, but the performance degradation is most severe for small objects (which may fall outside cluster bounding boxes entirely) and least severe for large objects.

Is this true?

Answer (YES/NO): NO